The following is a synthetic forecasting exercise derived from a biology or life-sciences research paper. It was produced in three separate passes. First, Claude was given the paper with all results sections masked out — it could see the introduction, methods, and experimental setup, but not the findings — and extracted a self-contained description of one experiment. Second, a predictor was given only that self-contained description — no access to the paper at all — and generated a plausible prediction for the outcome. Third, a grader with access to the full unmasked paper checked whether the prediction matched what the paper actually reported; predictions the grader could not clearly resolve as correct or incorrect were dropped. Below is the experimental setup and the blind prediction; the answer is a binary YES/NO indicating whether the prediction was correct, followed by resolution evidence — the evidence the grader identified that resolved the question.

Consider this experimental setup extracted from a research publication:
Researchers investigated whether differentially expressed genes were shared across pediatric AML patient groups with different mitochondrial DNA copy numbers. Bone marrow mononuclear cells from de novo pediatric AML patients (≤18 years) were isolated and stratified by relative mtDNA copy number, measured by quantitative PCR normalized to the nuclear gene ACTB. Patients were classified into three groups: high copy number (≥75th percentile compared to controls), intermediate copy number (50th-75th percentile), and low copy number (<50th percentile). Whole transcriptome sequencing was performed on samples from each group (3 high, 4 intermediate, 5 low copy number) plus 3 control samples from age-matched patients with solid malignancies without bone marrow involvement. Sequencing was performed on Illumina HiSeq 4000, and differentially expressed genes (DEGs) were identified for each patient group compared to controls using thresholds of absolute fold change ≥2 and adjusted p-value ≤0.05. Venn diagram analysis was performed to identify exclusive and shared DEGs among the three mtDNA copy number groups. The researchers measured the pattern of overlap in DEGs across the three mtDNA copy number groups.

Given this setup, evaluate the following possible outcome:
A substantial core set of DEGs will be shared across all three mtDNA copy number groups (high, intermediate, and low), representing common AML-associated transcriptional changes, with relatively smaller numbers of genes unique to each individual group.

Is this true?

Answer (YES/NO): YES